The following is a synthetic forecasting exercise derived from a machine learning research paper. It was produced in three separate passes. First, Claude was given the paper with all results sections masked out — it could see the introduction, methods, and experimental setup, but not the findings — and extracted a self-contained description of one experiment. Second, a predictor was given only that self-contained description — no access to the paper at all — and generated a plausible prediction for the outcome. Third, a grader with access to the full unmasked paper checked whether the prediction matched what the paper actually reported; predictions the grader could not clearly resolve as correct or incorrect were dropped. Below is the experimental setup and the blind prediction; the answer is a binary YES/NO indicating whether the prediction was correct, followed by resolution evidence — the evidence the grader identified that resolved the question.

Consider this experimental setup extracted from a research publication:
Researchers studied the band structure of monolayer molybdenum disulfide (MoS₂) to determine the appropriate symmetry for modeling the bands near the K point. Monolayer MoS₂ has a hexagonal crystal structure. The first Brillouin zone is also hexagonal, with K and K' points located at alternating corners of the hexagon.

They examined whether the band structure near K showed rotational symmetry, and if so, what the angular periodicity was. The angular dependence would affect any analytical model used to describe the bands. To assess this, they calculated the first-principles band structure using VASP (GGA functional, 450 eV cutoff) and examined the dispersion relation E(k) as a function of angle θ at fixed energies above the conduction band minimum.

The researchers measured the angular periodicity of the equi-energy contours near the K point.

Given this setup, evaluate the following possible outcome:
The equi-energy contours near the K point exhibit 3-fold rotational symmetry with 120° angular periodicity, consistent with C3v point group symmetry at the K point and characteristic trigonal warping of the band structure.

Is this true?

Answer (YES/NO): YES